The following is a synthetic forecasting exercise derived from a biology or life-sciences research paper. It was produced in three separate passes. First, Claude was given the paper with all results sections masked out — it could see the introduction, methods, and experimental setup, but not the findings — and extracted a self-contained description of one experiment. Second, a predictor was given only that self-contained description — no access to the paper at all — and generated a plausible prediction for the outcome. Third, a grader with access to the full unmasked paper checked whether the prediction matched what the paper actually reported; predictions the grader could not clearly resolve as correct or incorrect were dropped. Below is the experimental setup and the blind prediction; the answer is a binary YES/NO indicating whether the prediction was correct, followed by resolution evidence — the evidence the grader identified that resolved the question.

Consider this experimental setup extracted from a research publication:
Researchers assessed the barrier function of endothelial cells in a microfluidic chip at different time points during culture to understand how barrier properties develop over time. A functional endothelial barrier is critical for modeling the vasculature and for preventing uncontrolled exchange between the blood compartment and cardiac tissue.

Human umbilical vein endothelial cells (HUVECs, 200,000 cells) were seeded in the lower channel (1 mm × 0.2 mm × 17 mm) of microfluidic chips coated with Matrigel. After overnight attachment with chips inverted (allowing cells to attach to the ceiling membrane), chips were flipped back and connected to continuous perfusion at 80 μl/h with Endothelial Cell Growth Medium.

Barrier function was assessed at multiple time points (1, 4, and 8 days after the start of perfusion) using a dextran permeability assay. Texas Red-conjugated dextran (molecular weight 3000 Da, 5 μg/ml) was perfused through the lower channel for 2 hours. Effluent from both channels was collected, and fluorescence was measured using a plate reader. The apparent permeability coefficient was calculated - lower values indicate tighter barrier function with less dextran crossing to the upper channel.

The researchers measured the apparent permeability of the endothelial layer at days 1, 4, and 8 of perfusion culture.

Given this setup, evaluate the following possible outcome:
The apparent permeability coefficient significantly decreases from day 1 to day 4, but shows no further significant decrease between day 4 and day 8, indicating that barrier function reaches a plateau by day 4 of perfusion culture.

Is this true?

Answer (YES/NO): NO